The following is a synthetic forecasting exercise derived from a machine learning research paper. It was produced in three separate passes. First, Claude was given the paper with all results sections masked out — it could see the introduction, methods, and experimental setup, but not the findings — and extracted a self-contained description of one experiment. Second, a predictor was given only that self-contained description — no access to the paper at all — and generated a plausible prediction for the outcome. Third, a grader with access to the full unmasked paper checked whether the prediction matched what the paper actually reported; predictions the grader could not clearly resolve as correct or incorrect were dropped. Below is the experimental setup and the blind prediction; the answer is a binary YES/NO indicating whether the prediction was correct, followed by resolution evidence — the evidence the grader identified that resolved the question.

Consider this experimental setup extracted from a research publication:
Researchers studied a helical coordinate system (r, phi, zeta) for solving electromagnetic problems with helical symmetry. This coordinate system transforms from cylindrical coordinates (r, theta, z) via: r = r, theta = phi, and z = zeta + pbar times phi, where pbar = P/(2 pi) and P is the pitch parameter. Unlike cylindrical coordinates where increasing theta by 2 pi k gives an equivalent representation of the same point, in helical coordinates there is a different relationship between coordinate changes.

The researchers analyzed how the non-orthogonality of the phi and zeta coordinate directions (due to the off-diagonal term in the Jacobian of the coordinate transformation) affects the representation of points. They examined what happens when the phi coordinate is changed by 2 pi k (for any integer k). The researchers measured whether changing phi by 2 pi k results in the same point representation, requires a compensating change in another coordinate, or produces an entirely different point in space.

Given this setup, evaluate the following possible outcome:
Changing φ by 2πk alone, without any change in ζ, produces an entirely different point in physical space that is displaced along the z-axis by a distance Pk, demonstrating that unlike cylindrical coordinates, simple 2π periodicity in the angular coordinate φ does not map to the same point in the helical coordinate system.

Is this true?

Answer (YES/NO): YES